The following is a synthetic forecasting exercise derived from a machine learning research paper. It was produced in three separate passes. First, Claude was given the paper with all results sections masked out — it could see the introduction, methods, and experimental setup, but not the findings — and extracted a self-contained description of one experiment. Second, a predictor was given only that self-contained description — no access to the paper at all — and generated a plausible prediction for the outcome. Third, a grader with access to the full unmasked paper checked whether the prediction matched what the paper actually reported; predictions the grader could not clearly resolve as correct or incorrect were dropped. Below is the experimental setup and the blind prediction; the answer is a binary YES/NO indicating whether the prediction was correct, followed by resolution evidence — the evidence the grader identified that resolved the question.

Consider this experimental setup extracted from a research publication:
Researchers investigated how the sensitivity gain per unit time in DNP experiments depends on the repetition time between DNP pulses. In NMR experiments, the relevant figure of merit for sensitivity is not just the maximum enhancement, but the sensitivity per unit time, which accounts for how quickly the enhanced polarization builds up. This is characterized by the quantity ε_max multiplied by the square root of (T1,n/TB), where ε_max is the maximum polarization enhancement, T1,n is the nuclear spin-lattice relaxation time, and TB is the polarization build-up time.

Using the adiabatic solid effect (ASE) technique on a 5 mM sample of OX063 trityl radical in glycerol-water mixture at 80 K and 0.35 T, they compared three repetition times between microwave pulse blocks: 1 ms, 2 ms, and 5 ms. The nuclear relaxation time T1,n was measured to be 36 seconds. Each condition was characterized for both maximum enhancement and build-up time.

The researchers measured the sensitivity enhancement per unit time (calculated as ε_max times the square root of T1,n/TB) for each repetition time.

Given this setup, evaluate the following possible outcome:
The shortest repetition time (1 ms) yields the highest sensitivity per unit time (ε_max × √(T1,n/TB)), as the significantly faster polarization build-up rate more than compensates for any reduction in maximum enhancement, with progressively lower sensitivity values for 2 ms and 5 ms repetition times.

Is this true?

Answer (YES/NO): NO